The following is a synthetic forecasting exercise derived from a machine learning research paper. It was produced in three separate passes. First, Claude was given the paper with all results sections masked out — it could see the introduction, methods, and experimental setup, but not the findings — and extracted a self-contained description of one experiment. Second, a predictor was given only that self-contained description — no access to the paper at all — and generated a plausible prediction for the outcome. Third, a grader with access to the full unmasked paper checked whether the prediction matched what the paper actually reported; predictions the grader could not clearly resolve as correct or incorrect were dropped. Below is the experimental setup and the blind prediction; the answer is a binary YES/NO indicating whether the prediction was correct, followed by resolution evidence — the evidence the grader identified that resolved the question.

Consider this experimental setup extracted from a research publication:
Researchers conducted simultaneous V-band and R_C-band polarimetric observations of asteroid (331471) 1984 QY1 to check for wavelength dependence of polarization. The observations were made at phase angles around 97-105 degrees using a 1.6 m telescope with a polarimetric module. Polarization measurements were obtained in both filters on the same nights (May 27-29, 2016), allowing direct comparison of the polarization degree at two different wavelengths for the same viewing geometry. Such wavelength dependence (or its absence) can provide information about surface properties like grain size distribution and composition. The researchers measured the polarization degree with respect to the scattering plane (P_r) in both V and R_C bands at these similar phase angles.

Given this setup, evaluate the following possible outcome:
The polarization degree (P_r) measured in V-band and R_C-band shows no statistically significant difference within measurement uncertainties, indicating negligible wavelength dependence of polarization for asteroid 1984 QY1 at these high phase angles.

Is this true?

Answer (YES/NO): YES